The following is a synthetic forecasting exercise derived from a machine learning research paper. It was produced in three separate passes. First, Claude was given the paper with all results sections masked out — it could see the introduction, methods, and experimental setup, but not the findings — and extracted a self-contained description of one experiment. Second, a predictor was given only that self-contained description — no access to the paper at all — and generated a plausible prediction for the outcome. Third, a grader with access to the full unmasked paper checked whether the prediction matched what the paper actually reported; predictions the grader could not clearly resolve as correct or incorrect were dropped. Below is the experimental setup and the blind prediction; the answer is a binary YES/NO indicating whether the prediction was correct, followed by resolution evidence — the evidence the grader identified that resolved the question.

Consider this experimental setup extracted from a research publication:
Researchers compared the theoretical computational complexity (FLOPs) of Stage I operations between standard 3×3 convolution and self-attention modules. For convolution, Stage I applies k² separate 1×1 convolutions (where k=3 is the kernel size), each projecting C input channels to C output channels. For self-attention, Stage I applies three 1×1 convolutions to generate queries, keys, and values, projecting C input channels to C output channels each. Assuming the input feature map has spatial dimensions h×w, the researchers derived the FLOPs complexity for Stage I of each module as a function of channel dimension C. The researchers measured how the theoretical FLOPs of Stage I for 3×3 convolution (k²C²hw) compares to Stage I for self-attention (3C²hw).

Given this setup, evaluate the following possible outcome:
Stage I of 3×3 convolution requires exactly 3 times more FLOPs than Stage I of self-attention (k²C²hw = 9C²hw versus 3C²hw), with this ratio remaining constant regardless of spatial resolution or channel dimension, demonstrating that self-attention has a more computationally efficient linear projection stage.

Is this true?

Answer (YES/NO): NO